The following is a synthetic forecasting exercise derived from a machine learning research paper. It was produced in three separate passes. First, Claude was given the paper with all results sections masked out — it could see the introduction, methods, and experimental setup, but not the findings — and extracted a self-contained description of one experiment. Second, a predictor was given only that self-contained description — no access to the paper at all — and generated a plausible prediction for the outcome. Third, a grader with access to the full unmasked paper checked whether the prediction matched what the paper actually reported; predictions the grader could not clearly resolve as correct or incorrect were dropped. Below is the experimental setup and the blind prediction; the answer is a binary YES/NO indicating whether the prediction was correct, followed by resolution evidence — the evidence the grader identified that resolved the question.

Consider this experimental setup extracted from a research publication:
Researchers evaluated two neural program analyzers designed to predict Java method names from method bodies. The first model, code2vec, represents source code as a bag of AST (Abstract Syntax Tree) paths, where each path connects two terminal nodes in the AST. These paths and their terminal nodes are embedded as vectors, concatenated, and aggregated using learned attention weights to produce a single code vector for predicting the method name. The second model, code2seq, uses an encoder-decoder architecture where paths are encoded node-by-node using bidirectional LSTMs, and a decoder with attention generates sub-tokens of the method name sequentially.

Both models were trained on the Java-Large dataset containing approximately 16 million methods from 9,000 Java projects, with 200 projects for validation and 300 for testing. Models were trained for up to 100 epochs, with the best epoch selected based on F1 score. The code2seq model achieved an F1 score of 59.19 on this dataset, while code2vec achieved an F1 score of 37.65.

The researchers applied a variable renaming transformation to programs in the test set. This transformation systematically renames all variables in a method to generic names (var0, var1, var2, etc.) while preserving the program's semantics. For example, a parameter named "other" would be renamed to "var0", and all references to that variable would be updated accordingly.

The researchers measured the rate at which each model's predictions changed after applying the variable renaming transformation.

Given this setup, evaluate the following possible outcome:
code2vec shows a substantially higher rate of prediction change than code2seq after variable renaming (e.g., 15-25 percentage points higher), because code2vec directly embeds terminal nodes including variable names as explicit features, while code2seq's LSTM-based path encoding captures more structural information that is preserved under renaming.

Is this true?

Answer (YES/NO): NO